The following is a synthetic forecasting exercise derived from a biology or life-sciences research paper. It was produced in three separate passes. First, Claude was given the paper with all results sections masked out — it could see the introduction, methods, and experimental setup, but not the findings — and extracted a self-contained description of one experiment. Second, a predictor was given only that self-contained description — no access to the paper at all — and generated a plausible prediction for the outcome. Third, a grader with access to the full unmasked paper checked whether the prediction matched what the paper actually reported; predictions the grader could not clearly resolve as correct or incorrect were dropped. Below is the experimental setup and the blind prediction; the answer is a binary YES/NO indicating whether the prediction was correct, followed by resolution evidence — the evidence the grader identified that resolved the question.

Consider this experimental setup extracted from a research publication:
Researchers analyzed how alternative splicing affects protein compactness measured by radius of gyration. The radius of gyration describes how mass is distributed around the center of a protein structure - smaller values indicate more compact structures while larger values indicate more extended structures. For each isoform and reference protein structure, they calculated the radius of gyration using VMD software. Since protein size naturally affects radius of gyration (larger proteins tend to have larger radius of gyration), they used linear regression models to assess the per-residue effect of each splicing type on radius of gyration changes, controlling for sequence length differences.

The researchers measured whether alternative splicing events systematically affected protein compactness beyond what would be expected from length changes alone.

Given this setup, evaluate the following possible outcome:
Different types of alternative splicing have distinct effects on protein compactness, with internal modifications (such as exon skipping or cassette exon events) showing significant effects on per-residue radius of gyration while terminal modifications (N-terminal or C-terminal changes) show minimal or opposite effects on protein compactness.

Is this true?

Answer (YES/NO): NO